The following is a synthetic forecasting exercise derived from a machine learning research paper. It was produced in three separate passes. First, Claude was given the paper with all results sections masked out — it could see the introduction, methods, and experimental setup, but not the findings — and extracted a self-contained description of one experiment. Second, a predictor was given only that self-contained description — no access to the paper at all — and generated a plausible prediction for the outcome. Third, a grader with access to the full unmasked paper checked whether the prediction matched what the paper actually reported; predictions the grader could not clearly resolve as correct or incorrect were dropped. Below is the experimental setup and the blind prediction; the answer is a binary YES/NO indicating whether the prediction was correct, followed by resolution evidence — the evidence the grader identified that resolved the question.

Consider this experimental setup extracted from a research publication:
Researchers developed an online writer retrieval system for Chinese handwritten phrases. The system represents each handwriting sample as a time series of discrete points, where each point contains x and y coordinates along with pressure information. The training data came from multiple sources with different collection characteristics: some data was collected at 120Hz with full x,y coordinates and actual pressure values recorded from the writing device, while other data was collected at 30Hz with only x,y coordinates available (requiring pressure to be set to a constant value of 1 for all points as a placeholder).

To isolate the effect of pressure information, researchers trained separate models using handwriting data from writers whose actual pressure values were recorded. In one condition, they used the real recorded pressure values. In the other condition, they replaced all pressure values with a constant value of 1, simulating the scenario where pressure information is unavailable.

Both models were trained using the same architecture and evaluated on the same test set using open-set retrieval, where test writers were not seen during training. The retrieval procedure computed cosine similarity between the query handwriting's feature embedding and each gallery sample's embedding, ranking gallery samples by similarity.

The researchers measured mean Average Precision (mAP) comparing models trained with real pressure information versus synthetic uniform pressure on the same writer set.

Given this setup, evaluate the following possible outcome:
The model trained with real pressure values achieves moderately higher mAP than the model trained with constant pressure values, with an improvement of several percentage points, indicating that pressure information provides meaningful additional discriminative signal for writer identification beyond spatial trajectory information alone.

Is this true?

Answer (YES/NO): YES